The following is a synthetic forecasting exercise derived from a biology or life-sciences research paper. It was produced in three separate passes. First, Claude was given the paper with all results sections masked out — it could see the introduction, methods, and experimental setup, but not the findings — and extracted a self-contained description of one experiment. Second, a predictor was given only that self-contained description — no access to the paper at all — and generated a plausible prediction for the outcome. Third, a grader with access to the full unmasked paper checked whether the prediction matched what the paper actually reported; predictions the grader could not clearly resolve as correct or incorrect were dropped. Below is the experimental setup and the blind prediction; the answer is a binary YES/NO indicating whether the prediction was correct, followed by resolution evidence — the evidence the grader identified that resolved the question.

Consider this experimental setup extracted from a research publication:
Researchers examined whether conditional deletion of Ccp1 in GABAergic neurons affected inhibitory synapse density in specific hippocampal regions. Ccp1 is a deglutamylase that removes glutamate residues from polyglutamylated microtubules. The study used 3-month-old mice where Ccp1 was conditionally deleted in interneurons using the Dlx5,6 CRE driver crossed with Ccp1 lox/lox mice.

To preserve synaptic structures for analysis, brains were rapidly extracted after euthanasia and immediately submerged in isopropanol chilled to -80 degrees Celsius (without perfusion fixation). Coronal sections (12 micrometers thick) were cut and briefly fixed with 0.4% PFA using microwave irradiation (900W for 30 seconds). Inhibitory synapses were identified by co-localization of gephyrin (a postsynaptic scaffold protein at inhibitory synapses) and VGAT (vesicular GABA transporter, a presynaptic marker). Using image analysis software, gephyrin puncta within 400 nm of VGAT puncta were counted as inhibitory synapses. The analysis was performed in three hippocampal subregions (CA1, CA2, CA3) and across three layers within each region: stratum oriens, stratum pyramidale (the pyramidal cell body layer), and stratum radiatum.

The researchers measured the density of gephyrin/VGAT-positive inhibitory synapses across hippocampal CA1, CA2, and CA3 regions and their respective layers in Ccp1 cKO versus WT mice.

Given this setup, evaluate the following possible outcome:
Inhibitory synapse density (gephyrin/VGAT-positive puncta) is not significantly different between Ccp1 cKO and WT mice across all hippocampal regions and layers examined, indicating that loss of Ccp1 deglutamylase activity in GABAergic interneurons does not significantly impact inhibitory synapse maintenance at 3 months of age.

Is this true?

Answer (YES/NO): NO